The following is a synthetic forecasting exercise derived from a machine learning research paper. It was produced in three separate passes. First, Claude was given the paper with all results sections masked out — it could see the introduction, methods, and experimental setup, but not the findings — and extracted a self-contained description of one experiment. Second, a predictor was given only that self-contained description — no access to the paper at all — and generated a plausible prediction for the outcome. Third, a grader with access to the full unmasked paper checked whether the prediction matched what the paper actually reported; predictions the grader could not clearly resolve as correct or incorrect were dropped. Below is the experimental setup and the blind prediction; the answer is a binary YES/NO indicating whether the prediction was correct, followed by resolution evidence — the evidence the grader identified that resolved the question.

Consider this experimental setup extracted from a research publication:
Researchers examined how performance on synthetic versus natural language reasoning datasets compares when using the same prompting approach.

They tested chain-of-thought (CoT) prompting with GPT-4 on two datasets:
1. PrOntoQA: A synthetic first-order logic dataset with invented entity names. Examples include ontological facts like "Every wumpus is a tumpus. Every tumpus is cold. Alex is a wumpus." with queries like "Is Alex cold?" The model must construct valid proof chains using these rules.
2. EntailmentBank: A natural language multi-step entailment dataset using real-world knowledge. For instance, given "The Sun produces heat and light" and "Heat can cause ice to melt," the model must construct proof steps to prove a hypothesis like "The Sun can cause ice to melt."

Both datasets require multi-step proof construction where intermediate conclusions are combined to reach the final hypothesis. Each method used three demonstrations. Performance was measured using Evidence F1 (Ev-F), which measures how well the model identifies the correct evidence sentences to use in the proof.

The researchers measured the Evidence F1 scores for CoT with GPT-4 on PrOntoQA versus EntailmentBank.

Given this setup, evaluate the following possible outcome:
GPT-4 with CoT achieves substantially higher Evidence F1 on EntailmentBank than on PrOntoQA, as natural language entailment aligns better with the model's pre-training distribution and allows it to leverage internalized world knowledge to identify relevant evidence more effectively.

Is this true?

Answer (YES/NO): NO